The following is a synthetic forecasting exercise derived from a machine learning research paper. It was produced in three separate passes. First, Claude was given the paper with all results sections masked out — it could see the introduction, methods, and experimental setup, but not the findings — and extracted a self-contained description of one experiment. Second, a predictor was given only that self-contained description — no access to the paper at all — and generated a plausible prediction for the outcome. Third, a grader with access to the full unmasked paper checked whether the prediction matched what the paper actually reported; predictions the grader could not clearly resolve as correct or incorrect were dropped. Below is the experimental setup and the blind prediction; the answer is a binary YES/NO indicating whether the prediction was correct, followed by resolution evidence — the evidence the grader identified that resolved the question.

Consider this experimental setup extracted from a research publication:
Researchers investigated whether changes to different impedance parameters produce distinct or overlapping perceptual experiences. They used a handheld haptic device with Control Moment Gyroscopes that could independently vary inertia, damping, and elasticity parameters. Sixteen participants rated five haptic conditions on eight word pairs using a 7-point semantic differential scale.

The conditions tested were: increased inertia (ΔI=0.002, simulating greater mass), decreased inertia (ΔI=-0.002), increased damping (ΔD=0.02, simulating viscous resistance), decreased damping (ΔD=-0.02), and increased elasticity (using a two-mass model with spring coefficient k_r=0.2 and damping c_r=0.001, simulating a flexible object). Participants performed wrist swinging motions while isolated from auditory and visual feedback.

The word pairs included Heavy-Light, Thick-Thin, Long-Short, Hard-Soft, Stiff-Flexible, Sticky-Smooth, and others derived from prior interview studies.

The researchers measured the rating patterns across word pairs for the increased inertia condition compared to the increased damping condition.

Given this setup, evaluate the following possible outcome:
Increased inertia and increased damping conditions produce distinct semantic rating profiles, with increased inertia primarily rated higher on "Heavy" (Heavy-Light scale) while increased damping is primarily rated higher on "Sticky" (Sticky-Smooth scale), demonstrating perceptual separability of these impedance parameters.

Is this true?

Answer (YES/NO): YES